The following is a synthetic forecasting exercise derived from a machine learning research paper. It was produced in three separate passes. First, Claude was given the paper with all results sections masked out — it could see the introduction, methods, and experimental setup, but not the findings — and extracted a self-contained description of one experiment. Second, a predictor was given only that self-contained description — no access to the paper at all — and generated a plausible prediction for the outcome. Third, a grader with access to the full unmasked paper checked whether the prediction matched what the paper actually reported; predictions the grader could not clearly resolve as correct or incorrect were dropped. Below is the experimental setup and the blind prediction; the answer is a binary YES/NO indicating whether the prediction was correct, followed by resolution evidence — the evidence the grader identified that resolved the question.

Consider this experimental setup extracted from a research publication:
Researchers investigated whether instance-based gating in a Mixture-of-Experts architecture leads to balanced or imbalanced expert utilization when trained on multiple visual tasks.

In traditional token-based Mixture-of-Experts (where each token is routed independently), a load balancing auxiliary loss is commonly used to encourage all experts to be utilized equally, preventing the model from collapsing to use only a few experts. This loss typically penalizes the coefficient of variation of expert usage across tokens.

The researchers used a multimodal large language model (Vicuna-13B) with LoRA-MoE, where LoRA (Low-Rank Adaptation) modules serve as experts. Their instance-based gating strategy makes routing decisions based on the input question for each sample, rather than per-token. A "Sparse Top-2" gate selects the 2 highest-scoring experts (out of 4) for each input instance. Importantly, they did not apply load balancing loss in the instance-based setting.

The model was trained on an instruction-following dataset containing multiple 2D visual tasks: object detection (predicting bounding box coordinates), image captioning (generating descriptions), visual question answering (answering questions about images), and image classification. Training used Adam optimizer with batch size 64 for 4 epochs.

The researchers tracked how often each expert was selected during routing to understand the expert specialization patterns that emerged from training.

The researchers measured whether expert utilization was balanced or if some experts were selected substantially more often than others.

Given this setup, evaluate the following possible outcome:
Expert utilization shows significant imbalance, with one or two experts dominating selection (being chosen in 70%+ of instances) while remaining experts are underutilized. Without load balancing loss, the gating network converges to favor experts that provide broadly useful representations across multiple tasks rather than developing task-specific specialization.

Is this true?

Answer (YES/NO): NO